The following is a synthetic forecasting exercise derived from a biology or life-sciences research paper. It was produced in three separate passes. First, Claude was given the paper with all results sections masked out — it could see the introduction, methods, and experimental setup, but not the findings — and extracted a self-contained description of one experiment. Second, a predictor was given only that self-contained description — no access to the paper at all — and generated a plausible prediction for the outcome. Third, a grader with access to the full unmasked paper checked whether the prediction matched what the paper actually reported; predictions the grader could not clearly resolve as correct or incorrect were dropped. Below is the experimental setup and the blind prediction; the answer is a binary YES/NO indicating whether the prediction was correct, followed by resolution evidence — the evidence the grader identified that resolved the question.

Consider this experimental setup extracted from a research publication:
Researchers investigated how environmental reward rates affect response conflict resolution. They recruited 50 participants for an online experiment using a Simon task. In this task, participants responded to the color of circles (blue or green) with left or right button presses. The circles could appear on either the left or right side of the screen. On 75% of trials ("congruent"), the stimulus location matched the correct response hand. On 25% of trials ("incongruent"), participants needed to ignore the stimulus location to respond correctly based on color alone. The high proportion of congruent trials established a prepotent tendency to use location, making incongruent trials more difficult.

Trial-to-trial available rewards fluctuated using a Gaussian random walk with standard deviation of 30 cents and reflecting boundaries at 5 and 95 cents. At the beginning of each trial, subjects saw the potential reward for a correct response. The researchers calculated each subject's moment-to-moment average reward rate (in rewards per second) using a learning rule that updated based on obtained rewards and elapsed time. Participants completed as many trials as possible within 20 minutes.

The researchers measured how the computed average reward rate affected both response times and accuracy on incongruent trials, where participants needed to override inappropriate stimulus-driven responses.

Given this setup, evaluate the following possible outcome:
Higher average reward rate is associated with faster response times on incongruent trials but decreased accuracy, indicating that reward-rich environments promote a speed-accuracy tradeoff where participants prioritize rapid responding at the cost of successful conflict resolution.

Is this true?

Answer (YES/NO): YES